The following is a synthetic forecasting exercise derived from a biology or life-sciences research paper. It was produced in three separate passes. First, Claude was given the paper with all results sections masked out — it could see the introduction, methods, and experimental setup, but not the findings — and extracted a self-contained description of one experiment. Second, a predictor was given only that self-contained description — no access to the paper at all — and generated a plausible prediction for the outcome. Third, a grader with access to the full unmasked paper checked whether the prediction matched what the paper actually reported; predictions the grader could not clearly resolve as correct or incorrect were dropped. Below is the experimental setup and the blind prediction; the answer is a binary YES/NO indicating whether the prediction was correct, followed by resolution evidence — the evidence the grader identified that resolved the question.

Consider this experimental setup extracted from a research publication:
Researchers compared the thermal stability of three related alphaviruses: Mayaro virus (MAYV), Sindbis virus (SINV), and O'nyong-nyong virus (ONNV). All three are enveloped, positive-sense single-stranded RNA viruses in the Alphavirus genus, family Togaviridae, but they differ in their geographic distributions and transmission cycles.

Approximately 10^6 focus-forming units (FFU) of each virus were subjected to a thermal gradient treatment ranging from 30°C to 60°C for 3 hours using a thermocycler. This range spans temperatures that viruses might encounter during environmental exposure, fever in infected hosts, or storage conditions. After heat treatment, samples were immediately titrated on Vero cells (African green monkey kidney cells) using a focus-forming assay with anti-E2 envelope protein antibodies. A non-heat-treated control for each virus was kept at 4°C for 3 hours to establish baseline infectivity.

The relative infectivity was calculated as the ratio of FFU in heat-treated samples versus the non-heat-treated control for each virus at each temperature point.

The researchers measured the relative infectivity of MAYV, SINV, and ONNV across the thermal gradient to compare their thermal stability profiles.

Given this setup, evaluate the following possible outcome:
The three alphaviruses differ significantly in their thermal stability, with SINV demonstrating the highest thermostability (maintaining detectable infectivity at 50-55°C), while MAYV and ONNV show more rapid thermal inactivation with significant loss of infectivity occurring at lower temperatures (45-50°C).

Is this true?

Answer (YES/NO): NO